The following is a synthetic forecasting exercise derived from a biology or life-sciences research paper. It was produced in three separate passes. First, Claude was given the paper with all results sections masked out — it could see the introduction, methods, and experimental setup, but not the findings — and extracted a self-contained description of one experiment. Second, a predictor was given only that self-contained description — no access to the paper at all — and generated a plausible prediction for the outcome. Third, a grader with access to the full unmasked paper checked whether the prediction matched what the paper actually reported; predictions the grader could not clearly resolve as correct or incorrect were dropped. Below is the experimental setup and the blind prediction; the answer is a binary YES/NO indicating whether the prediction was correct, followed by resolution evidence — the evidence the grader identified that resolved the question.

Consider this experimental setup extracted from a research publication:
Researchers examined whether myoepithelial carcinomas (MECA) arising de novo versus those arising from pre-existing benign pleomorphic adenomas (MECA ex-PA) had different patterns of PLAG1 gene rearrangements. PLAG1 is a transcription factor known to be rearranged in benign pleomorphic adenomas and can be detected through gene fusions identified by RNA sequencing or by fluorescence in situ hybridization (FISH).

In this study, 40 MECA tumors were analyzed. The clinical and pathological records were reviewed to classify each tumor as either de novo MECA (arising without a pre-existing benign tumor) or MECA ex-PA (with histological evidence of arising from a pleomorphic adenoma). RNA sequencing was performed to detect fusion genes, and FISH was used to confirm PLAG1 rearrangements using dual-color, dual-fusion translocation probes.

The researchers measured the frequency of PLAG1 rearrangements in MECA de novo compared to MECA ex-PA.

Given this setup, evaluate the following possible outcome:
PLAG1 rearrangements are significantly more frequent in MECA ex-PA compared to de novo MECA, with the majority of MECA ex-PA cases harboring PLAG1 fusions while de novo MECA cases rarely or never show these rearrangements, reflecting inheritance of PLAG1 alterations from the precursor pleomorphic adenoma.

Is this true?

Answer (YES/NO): NO